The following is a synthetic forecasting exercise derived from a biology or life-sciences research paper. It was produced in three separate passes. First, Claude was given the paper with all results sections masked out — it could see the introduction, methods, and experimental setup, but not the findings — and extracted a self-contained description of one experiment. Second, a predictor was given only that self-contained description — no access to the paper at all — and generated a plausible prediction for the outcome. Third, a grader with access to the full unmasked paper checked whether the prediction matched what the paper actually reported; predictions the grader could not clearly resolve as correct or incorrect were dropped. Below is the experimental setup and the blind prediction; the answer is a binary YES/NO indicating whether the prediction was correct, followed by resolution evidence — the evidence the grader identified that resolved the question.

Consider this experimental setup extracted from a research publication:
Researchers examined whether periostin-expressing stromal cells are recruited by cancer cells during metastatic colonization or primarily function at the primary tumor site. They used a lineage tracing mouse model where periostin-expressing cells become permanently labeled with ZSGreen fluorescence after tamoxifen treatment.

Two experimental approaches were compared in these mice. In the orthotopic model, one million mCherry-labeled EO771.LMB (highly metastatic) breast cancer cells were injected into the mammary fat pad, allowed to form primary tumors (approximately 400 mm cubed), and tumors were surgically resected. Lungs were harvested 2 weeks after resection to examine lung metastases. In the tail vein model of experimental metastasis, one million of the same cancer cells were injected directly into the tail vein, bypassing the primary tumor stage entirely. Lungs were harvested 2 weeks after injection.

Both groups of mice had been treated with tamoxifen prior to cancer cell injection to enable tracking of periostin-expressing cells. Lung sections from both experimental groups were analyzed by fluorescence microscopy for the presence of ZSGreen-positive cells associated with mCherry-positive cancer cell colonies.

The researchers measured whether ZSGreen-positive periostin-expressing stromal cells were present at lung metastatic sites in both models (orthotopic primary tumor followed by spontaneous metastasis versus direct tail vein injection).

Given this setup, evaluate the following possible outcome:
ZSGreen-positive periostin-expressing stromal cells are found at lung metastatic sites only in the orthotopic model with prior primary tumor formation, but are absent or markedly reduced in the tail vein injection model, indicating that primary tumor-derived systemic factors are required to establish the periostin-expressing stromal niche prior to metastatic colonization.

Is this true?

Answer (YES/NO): YES